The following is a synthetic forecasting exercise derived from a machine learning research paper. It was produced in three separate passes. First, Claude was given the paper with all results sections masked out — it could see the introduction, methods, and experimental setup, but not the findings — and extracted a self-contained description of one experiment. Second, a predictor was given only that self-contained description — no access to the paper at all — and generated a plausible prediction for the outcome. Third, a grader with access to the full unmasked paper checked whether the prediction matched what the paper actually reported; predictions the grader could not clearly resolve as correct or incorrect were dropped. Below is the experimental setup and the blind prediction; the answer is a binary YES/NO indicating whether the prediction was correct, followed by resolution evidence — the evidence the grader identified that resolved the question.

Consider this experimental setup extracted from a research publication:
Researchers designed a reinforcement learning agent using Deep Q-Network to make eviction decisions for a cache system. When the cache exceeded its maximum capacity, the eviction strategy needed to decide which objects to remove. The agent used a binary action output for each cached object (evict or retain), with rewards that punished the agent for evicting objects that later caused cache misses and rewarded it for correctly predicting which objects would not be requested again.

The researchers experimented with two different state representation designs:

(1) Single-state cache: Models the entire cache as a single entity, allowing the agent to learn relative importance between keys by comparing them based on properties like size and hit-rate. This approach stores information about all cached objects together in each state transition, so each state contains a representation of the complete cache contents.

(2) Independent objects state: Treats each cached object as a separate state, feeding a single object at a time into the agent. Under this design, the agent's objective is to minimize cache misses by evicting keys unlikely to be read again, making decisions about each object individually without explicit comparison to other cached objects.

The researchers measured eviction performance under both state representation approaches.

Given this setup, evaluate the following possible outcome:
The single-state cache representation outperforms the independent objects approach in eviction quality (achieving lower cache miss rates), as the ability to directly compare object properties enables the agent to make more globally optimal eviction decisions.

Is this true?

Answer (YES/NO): NO